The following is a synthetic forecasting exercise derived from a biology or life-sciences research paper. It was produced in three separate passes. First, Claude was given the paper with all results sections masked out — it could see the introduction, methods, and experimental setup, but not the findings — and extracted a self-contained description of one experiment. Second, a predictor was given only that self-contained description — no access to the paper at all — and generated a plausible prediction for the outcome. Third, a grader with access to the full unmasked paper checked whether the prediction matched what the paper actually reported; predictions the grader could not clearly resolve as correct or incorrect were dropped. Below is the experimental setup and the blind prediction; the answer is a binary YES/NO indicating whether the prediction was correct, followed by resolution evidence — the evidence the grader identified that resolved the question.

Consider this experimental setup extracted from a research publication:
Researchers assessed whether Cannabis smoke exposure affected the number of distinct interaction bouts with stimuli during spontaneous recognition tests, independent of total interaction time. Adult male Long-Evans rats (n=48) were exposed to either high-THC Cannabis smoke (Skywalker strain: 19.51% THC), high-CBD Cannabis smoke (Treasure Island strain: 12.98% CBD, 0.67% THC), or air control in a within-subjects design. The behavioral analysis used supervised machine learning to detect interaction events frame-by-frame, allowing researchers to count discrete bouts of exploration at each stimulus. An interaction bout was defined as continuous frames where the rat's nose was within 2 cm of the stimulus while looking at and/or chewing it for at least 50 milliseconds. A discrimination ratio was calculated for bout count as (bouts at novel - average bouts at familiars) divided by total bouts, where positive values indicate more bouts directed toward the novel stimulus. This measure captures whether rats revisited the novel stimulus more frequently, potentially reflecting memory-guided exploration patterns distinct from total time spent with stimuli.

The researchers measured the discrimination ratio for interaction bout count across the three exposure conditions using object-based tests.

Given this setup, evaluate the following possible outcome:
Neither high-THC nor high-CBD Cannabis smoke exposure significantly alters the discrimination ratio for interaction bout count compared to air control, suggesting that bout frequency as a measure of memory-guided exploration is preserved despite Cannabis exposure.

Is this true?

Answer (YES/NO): NO